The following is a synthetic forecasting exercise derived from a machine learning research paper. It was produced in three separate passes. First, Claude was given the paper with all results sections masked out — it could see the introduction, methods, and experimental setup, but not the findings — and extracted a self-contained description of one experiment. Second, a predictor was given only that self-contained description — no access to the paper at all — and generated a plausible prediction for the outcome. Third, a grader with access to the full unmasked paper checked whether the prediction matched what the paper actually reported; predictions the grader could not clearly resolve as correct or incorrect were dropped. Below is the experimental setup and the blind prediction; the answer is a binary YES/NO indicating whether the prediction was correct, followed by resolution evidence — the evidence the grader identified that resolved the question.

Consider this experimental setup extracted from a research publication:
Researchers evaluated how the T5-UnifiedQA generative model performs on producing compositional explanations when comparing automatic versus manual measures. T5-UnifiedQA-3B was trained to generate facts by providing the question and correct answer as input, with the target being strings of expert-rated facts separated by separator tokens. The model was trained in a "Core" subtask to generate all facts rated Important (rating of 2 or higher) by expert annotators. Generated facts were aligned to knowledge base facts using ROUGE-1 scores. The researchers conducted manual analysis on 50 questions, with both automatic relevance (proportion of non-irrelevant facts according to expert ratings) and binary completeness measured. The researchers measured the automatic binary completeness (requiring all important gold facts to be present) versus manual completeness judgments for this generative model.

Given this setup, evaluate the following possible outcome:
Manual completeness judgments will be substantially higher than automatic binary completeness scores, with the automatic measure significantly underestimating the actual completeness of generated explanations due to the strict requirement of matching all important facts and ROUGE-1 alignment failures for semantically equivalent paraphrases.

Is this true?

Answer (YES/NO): YES